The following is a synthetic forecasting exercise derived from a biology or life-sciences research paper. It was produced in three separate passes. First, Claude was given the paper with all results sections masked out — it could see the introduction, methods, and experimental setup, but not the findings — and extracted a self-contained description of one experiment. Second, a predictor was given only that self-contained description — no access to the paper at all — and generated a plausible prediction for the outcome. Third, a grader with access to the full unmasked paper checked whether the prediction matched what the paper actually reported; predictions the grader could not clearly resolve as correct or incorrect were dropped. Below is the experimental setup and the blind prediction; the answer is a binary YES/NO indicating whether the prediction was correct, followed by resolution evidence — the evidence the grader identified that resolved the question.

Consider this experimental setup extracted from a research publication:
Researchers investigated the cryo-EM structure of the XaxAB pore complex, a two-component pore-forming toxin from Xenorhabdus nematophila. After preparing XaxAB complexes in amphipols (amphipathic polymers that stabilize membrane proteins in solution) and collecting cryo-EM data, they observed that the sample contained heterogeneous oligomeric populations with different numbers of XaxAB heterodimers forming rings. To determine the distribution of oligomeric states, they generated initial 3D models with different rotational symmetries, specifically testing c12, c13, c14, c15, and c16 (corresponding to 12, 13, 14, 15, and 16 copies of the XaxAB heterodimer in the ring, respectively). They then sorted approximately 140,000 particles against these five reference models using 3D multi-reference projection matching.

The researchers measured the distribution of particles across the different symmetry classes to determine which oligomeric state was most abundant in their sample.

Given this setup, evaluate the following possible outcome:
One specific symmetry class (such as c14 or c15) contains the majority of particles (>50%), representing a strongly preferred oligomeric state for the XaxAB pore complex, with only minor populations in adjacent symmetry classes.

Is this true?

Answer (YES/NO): NO